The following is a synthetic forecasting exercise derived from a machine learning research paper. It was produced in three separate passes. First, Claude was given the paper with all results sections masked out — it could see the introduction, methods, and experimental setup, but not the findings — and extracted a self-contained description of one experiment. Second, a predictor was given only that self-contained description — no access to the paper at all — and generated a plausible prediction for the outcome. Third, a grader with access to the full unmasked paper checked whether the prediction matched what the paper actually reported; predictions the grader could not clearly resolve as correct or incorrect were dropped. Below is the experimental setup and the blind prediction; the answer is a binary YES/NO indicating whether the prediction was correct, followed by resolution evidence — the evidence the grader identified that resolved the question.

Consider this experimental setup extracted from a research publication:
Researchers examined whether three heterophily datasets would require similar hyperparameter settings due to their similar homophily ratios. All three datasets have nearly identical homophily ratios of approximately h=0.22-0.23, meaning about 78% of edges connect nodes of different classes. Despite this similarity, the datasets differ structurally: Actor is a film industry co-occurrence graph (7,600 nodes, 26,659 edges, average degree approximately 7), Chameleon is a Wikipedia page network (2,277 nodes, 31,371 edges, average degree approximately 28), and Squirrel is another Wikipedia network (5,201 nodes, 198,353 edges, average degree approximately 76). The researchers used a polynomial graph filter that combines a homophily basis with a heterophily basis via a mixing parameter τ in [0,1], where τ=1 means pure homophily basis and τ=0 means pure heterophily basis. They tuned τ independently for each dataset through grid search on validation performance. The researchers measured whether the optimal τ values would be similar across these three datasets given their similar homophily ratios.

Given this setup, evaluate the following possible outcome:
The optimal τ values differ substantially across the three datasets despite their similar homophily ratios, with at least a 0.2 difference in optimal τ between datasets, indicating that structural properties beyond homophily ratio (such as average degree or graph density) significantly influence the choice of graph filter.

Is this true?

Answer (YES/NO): YES